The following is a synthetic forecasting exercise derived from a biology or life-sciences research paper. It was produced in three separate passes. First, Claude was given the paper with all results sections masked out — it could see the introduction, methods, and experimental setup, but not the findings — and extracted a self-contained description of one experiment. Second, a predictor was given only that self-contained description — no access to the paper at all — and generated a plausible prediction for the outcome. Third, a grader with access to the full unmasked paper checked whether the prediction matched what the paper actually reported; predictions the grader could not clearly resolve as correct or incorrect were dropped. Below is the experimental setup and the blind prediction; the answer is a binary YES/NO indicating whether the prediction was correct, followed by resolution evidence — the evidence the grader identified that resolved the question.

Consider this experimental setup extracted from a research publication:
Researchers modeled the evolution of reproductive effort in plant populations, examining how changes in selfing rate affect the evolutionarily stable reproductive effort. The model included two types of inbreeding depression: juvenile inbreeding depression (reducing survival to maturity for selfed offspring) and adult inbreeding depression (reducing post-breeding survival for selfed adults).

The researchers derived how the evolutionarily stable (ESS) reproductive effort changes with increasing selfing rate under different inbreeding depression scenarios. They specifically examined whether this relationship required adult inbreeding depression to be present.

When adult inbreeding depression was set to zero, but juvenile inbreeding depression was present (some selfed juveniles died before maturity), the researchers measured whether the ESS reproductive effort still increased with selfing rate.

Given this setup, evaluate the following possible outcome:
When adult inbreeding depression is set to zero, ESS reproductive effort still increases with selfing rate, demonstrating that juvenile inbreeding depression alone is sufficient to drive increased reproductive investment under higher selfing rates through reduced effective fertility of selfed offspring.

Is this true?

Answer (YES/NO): NO